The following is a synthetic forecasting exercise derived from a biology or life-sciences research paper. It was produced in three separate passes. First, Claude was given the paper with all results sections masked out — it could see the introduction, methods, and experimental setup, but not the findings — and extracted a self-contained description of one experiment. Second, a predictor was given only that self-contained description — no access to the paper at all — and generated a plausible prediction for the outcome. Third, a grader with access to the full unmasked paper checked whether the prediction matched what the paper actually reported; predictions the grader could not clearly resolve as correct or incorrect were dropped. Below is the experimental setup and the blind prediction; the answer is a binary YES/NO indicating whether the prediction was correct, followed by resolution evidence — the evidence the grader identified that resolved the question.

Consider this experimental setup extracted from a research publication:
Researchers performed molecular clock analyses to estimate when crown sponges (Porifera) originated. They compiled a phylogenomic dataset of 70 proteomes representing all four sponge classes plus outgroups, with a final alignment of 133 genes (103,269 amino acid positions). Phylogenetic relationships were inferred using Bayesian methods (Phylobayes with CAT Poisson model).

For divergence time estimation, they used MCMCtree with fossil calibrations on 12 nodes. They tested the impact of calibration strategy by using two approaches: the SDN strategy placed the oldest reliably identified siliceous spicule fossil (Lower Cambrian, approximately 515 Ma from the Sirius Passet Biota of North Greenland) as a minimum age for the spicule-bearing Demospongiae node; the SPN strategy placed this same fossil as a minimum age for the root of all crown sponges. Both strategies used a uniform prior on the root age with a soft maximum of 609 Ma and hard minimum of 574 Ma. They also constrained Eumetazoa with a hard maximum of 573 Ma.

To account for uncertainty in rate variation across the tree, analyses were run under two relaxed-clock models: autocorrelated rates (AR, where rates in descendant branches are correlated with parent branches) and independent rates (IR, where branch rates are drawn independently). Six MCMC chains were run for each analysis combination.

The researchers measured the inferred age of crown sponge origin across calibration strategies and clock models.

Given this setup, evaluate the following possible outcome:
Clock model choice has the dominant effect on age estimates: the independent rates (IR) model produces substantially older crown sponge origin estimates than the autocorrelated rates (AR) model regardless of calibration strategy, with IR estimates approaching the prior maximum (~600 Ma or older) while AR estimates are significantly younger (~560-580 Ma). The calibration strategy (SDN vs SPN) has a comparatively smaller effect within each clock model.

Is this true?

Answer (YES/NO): NO